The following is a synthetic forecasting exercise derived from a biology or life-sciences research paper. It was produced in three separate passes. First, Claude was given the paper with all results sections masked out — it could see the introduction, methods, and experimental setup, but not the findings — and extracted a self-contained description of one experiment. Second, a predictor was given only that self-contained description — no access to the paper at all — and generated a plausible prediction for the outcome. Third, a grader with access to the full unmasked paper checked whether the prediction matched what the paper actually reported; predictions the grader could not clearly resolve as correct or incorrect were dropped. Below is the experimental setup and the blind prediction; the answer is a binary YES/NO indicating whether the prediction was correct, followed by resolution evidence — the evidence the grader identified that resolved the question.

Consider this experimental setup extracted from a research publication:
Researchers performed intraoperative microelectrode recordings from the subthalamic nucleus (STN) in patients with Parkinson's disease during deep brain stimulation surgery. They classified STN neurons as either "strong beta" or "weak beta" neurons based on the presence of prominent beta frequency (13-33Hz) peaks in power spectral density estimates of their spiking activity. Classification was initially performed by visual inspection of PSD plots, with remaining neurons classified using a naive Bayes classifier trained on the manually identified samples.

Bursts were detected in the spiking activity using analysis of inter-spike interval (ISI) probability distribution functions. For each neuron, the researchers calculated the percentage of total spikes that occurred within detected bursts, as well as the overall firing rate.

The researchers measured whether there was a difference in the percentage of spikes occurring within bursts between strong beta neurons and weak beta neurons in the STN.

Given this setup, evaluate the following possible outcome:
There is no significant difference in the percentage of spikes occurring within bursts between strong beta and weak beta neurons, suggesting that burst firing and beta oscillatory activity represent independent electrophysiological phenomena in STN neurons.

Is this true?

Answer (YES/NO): NO